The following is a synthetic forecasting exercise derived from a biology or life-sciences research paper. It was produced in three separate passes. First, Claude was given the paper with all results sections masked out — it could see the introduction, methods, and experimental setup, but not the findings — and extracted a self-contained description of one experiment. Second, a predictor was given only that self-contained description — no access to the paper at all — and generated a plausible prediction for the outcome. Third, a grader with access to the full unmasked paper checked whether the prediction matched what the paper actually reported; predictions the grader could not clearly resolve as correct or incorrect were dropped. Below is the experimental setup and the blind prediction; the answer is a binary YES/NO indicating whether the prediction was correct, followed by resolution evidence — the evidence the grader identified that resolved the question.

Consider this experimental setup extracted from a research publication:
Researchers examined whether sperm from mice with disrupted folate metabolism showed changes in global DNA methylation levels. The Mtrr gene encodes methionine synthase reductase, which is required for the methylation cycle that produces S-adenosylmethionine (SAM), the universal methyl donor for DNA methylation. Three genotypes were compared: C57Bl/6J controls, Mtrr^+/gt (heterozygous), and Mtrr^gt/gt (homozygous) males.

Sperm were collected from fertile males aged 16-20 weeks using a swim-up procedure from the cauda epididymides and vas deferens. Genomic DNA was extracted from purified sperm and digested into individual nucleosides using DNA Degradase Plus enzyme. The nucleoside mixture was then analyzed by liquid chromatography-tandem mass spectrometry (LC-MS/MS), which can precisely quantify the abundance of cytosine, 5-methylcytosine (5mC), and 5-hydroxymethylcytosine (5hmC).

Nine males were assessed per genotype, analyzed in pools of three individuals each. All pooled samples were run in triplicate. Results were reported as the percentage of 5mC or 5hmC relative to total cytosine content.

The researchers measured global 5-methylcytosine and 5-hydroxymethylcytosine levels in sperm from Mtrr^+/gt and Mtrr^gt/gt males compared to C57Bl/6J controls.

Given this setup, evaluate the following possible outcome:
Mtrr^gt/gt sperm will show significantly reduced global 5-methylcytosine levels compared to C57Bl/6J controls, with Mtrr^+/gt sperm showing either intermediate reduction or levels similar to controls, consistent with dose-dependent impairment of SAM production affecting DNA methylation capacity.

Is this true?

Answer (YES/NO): NO